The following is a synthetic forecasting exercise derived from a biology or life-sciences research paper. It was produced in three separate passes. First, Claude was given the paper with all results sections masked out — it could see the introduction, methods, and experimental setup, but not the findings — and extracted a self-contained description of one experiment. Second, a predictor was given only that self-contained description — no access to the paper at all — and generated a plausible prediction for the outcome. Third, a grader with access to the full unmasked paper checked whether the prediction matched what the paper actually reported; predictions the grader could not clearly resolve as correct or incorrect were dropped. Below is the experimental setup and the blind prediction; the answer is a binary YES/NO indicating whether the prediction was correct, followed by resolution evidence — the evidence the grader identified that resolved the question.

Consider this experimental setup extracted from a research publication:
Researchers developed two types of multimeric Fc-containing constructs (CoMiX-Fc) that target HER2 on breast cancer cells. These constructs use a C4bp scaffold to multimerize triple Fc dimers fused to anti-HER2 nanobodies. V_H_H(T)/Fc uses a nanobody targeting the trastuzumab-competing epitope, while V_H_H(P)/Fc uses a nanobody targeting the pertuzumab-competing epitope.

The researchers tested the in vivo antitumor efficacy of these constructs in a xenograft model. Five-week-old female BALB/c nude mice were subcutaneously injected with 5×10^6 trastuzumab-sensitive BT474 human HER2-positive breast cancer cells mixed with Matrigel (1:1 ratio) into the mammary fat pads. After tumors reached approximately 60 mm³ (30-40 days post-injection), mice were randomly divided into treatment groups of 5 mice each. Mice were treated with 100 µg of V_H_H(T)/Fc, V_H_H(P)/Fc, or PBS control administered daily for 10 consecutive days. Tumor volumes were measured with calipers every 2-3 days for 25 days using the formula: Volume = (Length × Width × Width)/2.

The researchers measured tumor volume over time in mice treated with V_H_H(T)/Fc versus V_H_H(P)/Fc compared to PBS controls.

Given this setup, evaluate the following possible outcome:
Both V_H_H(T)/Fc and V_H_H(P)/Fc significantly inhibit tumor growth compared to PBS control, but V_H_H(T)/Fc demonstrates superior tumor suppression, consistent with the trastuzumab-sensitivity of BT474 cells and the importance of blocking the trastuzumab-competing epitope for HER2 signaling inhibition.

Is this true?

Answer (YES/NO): NO